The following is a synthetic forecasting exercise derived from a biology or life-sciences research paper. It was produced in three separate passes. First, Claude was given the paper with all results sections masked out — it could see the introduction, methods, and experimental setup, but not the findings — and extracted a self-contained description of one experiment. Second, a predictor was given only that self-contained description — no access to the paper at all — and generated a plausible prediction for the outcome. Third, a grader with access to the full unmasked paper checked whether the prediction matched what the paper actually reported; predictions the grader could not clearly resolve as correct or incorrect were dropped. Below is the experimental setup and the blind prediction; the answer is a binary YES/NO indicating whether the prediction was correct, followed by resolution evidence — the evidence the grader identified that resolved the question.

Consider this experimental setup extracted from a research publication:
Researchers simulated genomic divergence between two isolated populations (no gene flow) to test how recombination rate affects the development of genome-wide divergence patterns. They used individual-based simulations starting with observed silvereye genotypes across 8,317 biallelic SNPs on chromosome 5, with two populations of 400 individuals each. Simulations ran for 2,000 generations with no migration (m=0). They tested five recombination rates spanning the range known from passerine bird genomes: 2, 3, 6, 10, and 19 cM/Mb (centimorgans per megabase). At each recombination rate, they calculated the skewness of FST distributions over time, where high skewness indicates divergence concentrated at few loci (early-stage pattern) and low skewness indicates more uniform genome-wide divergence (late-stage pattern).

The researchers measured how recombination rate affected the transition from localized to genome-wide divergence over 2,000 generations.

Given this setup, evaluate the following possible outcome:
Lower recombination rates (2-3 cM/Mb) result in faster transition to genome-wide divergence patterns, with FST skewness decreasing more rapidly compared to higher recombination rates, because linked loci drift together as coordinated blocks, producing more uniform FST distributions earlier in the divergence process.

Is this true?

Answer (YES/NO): NO